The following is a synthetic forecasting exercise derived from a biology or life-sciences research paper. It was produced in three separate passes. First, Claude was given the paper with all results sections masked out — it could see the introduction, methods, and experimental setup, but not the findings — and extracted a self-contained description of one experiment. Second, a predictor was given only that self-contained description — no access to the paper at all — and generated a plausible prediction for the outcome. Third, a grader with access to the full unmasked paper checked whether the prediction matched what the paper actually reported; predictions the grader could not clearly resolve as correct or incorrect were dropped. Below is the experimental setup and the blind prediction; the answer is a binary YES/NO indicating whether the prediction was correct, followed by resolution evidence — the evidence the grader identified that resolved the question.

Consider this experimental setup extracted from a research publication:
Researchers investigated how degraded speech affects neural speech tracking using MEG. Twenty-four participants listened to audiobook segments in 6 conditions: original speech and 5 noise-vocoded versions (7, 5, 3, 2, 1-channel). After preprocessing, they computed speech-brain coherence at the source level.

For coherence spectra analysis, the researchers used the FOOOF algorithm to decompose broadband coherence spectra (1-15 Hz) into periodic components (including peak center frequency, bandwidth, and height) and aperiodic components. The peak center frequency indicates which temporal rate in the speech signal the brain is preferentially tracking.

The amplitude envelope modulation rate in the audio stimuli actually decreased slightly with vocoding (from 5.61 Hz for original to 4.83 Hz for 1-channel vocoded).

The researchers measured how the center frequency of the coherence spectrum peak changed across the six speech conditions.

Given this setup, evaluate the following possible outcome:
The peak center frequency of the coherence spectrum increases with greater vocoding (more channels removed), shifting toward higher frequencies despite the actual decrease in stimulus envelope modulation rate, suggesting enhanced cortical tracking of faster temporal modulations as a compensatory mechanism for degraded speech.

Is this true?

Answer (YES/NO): YES